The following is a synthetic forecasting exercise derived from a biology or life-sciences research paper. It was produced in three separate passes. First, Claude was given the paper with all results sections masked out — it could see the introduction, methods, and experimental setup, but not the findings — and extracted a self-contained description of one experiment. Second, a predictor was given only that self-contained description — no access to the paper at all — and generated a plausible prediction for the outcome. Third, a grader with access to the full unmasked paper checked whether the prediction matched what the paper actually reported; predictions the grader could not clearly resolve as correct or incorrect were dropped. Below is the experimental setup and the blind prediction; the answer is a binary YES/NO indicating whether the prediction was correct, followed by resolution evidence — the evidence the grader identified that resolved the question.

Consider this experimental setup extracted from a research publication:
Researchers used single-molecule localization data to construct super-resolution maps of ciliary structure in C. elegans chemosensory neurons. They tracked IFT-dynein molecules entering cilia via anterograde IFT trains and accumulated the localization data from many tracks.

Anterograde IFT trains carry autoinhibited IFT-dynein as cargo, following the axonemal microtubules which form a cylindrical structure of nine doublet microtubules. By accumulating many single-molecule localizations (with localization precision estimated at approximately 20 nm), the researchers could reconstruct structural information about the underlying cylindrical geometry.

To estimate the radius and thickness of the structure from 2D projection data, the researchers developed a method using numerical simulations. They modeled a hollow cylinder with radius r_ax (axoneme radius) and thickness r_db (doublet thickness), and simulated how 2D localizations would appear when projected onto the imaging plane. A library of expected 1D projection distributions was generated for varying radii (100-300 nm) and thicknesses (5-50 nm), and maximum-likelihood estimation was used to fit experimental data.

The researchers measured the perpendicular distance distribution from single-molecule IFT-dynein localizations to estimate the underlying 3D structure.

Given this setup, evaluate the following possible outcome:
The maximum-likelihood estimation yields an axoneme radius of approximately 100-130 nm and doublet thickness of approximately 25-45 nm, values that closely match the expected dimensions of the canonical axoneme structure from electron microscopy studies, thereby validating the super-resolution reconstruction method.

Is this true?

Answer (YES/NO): NO